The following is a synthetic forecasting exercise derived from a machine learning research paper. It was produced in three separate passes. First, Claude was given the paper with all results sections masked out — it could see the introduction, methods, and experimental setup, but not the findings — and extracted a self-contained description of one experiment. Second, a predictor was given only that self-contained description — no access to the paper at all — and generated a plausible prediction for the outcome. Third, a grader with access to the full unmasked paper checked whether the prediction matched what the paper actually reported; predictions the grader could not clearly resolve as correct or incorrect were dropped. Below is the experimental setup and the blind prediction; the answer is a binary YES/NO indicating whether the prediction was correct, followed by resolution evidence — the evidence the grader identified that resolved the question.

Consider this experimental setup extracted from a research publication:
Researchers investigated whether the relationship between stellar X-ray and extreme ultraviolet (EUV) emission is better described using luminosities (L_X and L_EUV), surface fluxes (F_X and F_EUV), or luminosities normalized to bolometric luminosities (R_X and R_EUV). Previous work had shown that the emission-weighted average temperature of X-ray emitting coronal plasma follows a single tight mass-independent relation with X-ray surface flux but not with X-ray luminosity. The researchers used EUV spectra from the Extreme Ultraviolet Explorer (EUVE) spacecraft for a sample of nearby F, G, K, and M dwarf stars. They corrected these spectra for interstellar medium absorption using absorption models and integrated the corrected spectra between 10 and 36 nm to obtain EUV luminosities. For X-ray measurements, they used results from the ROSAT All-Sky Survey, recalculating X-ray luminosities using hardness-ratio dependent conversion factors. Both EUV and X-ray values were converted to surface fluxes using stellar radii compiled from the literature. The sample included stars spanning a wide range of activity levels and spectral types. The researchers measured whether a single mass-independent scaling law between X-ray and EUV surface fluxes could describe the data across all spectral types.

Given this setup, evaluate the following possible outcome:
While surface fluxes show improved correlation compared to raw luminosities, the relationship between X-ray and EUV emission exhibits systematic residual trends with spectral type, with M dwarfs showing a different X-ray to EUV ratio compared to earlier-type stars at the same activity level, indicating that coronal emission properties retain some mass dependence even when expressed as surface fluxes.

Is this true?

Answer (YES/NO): NO